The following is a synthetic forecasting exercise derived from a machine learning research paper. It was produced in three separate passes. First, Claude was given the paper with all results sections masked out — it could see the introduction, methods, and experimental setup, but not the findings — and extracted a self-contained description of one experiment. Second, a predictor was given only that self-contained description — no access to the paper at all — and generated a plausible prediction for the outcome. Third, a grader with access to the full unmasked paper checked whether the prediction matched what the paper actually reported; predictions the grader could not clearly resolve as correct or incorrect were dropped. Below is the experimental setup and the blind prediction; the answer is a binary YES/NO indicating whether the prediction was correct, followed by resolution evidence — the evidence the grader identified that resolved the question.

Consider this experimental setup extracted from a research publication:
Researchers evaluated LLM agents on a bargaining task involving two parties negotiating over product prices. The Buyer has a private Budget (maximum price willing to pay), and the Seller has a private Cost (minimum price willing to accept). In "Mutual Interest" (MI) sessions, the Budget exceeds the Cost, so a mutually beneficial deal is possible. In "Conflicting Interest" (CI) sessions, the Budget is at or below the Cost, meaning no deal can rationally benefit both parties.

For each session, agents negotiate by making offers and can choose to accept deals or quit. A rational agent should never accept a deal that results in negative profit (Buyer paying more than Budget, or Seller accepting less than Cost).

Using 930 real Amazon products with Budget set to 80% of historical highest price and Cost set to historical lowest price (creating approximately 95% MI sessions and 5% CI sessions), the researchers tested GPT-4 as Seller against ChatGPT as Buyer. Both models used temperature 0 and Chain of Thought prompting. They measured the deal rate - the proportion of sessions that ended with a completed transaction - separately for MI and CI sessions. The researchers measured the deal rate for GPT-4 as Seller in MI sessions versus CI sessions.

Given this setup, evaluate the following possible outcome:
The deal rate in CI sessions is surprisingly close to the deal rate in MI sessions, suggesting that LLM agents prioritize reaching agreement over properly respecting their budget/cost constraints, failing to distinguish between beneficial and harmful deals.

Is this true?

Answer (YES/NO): NO